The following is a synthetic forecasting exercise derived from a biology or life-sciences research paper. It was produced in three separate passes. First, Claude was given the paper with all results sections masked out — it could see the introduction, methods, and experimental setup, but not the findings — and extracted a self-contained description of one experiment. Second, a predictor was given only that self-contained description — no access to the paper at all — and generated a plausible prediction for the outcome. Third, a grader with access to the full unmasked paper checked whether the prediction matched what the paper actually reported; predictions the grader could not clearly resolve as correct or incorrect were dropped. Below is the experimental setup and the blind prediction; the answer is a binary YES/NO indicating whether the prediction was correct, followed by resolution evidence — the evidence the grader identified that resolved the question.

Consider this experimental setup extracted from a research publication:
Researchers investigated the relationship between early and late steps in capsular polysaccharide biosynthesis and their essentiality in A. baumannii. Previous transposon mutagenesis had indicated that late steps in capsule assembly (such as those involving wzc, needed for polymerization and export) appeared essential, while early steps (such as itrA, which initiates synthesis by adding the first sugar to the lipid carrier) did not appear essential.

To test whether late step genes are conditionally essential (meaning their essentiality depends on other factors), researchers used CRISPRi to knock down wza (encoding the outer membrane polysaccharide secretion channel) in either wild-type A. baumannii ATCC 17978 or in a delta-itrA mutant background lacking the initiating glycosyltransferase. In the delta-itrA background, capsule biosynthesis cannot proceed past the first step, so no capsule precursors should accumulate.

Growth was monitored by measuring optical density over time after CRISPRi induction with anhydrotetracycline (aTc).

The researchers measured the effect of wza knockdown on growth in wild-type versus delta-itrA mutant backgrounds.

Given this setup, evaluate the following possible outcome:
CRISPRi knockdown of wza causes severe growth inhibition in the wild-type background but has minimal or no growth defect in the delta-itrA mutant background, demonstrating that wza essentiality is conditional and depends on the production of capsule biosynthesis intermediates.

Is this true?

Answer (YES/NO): YES